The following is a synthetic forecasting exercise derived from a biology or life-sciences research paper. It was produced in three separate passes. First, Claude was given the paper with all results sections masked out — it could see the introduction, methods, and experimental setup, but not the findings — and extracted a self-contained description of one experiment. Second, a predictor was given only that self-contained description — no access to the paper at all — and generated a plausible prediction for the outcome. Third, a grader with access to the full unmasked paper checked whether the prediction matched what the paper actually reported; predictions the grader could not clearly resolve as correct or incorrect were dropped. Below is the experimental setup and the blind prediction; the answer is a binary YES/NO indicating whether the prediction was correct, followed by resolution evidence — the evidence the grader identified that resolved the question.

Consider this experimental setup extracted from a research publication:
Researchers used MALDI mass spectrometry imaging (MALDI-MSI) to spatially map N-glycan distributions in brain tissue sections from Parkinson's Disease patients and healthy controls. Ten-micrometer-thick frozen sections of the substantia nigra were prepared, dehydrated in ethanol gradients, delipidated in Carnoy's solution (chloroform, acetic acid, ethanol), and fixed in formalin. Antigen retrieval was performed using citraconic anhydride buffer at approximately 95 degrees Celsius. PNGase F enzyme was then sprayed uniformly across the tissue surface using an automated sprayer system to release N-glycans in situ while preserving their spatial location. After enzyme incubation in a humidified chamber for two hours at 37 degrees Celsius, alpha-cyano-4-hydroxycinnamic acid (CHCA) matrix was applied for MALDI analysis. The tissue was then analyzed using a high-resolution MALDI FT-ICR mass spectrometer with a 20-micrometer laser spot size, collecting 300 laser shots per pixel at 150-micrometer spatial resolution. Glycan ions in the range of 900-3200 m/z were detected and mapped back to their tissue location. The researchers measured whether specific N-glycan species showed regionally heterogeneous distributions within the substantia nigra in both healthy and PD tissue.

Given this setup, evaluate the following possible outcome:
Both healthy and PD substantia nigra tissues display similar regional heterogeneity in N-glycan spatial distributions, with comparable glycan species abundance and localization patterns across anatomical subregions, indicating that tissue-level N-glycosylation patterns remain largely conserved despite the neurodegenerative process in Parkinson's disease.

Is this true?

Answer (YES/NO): NO